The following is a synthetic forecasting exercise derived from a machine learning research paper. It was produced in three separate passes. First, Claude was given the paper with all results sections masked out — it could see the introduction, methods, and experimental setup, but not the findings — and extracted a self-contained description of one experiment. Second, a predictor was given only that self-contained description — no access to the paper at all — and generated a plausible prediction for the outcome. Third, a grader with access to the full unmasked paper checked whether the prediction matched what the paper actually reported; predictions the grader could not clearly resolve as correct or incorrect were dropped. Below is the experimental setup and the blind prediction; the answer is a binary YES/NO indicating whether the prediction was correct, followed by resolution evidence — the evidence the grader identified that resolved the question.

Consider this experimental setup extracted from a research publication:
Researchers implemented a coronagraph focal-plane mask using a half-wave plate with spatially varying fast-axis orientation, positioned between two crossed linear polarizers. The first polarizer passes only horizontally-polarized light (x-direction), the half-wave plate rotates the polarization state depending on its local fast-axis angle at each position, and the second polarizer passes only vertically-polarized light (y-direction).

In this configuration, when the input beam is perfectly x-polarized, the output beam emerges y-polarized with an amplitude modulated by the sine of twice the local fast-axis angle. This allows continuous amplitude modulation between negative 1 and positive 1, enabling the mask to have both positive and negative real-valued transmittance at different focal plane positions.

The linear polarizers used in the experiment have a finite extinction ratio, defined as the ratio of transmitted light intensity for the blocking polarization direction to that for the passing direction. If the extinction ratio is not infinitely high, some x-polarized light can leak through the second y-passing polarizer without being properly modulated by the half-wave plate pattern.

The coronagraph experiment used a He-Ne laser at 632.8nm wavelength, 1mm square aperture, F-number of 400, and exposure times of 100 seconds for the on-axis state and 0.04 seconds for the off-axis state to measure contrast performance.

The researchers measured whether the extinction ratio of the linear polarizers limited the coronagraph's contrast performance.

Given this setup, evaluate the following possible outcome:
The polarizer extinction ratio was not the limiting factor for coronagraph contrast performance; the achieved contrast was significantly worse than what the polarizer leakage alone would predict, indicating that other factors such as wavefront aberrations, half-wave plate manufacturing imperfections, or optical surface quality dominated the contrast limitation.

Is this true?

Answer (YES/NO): NO